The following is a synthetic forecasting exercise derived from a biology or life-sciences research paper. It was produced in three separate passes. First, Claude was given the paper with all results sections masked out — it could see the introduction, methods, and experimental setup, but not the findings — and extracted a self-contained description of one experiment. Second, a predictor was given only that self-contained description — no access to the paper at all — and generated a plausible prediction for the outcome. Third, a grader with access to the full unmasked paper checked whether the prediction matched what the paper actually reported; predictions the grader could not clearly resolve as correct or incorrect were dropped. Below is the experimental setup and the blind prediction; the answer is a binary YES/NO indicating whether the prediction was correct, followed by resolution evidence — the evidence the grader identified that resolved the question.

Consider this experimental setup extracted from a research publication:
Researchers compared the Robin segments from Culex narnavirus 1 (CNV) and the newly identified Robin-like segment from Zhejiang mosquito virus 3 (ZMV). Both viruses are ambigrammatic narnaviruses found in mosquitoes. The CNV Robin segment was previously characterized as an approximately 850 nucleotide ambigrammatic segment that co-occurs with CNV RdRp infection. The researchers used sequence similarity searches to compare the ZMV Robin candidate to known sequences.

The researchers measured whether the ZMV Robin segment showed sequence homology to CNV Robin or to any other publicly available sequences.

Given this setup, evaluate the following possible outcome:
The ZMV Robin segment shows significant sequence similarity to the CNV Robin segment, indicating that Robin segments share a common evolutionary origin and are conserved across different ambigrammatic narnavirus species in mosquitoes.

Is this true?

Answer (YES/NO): NO